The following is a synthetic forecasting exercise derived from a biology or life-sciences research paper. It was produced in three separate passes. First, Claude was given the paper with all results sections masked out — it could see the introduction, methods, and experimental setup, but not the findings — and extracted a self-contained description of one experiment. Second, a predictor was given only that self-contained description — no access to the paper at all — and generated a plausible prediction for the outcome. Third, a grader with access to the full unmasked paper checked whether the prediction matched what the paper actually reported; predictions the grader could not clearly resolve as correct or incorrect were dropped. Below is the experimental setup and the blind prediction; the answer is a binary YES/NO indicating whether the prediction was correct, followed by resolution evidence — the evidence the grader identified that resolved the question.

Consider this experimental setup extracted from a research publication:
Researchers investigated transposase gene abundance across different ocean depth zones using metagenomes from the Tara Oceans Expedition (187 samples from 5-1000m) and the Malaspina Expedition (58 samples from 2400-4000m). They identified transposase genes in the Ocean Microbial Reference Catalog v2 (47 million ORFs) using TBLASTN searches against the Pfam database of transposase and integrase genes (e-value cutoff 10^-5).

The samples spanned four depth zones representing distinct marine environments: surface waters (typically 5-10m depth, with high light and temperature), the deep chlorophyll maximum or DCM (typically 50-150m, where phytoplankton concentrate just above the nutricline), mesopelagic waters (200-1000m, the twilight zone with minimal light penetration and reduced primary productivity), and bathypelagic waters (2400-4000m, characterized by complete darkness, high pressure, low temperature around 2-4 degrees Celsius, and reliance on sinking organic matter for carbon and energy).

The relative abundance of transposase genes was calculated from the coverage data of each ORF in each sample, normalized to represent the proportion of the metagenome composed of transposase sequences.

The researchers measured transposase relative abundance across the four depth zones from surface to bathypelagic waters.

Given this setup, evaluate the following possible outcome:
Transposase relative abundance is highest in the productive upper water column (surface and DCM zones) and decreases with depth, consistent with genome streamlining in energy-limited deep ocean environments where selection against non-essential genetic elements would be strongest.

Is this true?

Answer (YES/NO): NO